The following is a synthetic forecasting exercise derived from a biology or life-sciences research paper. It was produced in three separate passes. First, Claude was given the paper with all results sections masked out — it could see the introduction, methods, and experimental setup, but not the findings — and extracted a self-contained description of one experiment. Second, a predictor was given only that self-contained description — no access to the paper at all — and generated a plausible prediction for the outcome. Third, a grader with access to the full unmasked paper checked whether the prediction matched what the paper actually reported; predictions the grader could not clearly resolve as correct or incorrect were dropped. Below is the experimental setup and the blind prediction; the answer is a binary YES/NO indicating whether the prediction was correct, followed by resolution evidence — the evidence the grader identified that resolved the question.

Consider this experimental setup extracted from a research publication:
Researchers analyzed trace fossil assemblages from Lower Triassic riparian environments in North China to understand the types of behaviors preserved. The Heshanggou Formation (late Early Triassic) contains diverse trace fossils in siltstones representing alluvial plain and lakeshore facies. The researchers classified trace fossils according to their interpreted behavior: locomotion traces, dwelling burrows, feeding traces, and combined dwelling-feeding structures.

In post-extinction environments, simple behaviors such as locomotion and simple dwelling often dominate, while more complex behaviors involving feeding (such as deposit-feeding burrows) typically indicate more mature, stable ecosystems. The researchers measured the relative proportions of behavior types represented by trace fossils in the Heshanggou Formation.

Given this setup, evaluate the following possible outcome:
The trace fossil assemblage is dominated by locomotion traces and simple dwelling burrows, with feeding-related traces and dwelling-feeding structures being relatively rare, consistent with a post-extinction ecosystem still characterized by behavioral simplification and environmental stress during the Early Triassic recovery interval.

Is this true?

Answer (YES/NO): NO